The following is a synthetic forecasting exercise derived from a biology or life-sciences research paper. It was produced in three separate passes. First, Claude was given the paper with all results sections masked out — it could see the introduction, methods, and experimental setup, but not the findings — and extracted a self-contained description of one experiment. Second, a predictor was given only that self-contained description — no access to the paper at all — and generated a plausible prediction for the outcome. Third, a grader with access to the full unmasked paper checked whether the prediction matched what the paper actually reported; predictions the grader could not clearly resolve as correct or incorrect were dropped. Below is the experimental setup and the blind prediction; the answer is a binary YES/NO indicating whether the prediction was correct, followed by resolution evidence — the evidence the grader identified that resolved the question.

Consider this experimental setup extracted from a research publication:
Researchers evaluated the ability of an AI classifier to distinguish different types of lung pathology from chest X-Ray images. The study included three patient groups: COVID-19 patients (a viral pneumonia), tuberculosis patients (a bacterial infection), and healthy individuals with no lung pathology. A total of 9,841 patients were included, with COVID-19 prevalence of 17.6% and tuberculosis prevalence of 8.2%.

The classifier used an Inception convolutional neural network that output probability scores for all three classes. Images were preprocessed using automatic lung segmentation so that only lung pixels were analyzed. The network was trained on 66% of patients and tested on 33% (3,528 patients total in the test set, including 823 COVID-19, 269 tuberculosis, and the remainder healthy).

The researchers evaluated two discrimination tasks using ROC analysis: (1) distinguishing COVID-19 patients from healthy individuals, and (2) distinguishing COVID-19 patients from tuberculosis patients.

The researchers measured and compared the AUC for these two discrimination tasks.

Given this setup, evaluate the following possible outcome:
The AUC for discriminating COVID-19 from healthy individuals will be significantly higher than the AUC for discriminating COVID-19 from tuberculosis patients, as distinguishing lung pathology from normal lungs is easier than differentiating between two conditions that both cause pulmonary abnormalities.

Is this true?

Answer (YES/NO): NO